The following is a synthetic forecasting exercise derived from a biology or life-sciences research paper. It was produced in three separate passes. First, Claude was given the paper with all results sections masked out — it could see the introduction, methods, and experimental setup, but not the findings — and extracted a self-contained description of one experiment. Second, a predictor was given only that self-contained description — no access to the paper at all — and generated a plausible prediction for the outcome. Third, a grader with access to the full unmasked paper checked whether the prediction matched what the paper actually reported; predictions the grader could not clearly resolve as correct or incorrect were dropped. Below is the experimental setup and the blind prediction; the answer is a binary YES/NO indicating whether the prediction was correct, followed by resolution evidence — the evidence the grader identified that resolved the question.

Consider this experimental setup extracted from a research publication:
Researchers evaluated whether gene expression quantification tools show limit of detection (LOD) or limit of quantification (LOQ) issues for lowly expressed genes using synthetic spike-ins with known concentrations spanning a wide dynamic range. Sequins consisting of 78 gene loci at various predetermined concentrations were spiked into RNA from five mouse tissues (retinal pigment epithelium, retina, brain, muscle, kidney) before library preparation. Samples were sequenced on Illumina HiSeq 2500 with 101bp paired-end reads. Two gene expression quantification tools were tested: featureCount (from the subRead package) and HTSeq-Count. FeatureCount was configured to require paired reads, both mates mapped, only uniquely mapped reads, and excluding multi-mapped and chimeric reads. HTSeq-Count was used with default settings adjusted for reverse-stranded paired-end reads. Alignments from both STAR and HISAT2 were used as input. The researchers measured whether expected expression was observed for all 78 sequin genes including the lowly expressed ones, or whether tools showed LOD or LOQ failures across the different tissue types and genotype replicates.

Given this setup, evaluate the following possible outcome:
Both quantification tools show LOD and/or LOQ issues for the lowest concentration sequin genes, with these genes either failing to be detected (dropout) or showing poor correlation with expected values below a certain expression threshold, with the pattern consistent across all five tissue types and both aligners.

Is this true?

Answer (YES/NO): NO